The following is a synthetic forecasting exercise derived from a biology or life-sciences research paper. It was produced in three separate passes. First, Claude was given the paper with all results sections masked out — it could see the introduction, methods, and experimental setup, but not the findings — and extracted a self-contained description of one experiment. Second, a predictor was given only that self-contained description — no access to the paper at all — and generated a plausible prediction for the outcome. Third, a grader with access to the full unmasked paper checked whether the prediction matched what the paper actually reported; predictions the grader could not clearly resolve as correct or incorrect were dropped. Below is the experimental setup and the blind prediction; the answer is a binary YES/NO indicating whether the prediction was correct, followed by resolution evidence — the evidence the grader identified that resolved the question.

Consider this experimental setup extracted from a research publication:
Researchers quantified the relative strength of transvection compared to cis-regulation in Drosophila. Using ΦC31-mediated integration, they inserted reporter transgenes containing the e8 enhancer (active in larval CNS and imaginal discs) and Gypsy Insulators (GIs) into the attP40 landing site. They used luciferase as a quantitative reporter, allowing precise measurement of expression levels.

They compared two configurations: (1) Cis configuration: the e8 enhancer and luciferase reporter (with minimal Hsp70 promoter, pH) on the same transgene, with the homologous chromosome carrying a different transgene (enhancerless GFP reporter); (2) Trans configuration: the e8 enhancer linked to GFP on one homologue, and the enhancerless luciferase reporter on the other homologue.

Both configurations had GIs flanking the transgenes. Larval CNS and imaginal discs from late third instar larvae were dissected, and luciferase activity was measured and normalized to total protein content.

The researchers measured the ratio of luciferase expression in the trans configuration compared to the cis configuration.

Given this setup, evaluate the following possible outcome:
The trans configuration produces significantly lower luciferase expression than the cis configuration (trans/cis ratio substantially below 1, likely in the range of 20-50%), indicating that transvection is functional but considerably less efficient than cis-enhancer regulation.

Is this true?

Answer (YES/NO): YES